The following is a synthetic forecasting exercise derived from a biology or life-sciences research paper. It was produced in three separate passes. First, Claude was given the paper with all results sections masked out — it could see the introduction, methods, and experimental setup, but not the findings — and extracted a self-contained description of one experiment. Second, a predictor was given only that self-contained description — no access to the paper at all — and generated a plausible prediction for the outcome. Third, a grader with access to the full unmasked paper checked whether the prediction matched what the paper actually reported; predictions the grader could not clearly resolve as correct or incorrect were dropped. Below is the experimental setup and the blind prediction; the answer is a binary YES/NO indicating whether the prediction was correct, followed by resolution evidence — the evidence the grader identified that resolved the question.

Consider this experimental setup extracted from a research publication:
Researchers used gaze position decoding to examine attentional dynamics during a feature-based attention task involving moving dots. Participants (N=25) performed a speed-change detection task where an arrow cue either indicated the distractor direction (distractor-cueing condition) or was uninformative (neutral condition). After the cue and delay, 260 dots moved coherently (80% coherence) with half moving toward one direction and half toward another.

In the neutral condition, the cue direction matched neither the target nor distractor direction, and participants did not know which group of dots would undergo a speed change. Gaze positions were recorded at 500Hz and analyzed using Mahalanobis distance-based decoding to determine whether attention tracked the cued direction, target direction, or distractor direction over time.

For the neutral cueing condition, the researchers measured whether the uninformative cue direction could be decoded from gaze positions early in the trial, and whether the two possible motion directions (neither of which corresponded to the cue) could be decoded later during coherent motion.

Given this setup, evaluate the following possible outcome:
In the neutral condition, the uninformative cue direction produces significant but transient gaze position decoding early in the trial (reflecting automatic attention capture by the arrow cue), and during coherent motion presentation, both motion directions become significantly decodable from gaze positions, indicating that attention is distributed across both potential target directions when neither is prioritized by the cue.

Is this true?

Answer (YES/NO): YES